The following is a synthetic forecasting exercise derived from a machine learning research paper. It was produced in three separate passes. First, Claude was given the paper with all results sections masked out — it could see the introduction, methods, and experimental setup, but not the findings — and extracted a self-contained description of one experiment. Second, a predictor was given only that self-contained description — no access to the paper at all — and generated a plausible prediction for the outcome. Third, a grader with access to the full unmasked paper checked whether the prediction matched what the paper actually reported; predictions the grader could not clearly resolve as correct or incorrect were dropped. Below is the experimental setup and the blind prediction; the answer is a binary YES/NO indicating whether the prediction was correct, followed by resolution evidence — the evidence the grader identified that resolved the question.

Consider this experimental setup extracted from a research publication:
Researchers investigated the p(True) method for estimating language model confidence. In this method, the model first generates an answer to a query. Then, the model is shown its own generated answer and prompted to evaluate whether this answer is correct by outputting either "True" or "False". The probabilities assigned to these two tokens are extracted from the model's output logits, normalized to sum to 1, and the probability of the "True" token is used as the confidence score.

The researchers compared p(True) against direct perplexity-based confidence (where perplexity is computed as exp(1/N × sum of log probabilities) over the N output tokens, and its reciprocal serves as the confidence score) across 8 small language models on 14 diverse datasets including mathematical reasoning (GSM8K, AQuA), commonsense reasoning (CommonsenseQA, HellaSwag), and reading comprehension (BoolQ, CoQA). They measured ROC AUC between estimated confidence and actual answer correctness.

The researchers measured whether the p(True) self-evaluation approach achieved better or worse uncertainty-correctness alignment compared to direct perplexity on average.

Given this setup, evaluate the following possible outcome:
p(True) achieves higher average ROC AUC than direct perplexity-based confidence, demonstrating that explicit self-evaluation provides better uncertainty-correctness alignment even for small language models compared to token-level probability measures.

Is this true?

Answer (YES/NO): NO